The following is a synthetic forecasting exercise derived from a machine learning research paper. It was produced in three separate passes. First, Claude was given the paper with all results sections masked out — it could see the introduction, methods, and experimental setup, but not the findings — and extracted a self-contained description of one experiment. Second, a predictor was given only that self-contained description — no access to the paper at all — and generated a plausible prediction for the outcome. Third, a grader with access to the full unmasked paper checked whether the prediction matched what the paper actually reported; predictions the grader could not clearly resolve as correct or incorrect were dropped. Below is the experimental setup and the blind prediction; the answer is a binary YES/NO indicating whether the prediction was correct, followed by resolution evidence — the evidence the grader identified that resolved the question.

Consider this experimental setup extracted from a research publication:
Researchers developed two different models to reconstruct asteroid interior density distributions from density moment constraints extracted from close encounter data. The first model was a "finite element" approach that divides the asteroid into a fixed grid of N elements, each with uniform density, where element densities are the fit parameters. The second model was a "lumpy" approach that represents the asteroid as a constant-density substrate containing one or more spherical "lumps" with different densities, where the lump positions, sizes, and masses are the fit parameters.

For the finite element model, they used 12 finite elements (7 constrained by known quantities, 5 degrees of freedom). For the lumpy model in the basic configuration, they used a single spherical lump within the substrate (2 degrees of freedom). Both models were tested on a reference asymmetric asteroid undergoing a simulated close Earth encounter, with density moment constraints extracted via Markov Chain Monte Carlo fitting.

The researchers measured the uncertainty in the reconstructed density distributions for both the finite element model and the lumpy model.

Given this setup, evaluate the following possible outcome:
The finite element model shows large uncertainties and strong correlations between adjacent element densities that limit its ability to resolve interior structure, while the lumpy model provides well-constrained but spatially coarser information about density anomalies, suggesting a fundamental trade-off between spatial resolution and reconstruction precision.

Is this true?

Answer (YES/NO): NO